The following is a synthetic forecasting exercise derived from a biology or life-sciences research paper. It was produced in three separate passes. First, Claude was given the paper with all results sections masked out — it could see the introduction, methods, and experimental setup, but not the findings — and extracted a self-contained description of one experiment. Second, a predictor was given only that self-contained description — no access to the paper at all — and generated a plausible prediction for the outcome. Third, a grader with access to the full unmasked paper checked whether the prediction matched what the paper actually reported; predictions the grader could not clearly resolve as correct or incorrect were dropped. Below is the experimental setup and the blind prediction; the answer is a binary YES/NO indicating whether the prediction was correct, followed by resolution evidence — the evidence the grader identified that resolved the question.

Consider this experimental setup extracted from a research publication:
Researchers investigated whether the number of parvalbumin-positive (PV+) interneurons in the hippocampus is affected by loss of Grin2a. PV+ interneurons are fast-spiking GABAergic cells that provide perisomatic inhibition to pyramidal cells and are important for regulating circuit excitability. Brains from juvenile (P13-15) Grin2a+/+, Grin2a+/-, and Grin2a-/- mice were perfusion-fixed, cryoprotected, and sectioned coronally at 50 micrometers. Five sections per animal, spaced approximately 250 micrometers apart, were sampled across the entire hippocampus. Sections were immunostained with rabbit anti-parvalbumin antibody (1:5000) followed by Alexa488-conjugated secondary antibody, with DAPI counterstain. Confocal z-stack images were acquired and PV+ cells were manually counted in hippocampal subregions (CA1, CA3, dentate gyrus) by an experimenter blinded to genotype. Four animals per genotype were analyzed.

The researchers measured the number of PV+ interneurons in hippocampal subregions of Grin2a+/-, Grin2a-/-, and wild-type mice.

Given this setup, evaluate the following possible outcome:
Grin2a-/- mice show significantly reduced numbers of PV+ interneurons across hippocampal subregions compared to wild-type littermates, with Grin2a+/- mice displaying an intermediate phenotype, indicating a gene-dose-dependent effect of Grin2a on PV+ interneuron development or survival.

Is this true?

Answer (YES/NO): NO